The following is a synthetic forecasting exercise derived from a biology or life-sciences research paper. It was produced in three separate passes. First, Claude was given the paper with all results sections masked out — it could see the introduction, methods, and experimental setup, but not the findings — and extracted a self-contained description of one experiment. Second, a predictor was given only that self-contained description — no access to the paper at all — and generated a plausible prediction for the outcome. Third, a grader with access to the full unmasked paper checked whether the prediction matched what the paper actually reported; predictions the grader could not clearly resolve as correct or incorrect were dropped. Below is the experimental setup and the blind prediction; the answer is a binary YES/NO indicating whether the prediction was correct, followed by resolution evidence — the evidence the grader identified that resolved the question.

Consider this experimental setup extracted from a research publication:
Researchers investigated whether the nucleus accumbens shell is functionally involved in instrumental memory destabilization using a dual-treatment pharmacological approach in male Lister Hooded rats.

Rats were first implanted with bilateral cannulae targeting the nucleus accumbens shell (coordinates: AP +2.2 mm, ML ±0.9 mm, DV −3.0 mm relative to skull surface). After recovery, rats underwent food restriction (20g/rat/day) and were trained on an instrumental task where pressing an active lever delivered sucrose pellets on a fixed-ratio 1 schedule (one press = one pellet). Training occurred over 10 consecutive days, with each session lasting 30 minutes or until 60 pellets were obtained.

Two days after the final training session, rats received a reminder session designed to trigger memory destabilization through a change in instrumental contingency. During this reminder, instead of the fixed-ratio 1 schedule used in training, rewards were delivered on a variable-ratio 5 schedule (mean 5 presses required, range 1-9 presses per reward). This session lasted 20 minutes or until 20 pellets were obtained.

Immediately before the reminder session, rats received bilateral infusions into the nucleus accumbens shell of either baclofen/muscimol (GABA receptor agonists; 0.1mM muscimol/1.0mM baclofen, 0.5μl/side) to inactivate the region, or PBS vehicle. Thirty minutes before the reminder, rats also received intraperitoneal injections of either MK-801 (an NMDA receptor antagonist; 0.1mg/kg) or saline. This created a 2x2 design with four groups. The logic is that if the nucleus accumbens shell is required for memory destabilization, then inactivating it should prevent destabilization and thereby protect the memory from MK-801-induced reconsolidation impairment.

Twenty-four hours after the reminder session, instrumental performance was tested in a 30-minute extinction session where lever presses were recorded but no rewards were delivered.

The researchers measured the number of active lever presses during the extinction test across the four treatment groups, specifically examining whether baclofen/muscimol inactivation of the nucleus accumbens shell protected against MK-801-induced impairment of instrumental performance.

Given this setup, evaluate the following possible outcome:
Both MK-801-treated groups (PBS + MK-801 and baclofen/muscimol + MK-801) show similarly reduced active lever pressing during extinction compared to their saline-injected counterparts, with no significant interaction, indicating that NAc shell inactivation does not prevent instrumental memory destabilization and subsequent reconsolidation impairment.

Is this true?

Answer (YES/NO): YES